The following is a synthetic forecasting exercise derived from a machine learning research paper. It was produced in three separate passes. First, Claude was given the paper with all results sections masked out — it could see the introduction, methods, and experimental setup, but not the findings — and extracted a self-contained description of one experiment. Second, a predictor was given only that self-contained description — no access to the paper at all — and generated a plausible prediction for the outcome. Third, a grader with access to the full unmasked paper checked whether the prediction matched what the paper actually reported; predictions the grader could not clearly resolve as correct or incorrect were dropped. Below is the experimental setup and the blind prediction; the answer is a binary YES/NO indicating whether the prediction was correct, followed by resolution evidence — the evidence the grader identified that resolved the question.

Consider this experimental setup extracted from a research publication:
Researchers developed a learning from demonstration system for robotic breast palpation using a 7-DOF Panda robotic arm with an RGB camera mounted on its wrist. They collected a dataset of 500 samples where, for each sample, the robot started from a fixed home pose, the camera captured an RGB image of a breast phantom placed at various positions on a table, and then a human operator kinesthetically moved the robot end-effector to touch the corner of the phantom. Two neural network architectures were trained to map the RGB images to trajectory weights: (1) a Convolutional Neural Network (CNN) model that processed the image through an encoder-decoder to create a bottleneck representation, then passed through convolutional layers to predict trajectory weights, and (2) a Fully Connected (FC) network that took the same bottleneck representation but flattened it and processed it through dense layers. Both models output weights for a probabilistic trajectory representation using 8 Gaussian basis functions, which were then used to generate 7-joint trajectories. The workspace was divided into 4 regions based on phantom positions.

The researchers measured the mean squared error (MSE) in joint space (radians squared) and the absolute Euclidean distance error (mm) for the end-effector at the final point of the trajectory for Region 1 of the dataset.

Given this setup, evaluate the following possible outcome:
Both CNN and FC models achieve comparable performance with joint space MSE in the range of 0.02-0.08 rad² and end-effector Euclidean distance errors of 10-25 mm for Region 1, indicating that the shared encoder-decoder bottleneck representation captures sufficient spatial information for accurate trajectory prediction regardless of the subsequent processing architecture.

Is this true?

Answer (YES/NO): NO